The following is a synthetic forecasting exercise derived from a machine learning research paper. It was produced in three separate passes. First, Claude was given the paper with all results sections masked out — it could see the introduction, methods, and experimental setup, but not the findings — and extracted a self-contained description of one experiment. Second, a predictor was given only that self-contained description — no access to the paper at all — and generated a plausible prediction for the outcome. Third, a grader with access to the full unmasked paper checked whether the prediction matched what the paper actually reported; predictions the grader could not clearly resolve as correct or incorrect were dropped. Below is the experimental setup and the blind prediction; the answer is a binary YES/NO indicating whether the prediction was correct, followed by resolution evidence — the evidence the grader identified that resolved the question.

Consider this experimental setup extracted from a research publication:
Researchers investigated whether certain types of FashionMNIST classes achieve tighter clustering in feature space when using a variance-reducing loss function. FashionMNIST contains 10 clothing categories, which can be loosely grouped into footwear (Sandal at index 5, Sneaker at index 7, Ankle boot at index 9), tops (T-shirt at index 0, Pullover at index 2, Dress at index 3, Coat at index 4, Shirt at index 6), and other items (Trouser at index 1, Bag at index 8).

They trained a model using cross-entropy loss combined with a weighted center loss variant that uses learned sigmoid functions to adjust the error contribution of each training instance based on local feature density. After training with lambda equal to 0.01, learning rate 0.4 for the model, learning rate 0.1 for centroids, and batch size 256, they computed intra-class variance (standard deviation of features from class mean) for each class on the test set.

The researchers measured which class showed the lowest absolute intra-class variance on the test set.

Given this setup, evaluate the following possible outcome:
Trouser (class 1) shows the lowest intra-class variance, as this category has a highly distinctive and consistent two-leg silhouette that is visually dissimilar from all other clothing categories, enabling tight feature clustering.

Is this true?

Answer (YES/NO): NO